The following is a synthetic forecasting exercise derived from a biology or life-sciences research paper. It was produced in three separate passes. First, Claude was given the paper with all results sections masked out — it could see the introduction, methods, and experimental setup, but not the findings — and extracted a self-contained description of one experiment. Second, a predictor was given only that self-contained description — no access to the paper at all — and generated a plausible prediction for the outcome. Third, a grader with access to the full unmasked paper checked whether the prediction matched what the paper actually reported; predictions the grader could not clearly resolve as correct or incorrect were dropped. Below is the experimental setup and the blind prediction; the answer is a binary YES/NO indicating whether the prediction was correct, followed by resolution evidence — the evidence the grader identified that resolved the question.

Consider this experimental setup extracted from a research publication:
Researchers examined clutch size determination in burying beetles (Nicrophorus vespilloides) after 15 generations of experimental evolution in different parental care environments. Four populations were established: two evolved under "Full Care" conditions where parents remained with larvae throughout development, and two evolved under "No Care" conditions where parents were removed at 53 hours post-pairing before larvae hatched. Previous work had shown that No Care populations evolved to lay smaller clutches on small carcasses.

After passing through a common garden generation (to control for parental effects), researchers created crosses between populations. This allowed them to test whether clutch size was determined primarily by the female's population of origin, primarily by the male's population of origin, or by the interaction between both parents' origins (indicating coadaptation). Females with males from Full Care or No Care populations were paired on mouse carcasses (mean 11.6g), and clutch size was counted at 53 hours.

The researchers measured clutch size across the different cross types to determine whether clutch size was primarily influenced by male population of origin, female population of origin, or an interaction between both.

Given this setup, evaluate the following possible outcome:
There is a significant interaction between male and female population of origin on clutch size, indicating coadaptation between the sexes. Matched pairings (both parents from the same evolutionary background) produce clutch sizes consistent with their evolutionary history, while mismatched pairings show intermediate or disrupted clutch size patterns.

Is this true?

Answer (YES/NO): NO